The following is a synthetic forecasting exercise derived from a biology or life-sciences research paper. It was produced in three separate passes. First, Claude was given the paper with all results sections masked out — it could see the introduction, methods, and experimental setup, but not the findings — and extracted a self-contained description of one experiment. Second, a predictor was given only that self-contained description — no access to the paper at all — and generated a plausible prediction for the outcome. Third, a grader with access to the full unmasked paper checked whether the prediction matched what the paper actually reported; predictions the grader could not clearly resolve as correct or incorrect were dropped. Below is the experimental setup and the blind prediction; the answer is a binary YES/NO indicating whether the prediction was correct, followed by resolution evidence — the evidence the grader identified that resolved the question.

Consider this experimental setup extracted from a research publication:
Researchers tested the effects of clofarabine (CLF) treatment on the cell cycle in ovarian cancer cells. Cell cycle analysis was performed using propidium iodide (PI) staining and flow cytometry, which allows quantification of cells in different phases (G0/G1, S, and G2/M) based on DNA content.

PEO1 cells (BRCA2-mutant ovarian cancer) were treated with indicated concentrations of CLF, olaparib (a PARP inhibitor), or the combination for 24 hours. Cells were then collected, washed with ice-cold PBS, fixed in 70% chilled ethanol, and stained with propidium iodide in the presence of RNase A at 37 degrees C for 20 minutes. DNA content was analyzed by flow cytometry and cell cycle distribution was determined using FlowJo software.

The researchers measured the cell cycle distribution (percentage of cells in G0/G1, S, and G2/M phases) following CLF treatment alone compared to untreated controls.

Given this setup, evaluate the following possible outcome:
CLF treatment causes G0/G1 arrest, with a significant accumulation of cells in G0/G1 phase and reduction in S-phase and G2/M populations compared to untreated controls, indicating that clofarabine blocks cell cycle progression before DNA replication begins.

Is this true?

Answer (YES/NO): NO